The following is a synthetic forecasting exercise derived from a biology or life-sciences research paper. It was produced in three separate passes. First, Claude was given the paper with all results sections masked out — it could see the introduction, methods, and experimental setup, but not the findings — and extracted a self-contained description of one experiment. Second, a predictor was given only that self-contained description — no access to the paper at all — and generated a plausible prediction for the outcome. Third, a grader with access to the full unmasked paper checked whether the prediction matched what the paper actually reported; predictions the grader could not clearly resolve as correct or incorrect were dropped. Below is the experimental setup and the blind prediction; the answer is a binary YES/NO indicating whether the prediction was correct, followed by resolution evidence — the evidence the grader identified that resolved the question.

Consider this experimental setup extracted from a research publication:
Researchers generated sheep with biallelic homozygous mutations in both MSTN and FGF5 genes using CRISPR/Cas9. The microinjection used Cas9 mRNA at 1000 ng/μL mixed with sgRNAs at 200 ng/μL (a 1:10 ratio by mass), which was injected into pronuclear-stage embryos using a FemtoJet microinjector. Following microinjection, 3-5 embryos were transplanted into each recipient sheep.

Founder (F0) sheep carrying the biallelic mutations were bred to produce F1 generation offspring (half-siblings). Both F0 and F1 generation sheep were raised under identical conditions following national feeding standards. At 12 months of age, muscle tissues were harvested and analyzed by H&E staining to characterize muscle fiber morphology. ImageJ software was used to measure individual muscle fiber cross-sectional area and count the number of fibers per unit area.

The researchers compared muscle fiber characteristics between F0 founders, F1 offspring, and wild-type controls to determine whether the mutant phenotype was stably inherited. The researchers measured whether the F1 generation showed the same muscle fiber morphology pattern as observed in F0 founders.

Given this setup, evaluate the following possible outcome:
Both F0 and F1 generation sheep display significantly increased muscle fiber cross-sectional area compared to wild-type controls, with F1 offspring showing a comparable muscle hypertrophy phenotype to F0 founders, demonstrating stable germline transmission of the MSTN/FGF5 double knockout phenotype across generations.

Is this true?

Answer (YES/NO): NO